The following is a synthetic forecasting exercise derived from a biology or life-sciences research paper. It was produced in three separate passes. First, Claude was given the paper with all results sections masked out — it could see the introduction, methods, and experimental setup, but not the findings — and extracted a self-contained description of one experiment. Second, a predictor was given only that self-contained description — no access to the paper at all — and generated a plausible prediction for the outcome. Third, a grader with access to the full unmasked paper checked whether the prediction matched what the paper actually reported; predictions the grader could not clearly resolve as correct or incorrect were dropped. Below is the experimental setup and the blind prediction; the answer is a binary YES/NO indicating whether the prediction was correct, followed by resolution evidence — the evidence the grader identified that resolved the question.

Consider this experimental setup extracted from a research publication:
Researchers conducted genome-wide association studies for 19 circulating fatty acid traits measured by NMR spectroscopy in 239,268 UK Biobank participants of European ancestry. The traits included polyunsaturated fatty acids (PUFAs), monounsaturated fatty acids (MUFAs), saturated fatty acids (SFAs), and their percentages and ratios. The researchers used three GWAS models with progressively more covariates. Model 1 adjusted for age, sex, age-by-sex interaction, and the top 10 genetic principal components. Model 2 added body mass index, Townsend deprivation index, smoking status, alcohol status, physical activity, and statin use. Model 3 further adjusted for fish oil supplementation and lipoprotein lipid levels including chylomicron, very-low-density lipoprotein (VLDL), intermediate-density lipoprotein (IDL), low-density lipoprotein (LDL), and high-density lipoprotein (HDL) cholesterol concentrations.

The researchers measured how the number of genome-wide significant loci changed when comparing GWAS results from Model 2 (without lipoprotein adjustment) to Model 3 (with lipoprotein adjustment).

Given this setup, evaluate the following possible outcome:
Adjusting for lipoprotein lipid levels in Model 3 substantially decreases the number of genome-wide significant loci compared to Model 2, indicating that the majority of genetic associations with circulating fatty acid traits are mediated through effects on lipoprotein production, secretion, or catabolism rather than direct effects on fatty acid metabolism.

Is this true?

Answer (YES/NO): YES